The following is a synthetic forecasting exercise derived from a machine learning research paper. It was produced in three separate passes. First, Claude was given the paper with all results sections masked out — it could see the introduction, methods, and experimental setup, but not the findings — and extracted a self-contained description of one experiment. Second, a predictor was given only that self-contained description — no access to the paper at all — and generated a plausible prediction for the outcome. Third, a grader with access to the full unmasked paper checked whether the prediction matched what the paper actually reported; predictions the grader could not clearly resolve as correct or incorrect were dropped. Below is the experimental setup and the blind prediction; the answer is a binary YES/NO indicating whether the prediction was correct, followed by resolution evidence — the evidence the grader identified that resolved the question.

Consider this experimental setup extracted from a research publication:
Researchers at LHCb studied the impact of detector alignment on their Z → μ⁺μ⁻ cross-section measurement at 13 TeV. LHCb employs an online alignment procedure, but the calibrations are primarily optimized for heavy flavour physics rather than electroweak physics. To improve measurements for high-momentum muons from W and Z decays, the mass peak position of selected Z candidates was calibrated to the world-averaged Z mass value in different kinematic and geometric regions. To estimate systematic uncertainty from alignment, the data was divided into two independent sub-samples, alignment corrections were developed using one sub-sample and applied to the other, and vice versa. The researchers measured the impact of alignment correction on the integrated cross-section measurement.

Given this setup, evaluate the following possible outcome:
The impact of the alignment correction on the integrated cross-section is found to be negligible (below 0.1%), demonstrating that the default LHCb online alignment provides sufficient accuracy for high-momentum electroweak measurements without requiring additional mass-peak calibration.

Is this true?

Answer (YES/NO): NO